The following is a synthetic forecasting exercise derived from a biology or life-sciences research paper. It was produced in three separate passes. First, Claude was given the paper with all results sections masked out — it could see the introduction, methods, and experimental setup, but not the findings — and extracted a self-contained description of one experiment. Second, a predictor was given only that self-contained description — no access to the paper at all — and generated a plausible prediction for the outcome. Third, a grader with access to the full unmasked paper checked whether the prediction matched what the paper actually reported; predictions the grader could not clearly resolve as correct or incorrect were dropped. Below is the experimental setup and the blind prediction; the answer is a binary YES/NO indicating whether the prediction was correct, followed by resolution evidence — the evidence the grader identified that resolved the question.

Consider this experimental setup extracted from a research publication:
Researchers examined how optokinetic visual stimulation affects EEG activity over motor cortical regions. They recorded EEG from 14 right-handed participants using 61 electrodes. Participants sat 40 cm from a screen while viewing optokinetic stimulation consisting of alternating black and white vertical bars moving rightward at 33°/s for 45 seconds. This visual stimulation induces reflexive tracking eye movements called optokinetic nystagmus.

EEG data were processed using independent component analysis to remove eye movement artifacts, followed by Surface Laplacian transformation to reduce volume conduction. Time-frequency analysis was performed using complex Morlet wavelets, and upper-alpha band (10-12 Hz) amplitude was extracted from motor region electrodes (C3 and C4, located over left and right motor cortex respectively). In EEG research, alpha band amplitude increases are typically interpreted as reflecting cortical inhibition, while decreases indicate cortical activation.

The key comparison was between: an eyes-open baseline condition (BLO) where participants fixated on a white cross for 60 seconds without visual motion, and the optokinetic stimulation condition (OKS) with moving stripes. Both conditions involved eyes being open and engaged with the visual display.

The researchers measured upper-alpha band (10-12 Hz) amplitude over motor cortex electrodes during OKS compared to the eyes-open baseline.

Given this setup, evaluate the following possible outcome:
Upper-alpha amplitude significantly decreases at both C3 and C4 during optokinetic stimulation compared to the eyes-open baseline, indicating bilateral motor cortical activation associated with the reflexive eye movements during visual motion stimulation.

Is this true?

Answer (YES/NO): NO